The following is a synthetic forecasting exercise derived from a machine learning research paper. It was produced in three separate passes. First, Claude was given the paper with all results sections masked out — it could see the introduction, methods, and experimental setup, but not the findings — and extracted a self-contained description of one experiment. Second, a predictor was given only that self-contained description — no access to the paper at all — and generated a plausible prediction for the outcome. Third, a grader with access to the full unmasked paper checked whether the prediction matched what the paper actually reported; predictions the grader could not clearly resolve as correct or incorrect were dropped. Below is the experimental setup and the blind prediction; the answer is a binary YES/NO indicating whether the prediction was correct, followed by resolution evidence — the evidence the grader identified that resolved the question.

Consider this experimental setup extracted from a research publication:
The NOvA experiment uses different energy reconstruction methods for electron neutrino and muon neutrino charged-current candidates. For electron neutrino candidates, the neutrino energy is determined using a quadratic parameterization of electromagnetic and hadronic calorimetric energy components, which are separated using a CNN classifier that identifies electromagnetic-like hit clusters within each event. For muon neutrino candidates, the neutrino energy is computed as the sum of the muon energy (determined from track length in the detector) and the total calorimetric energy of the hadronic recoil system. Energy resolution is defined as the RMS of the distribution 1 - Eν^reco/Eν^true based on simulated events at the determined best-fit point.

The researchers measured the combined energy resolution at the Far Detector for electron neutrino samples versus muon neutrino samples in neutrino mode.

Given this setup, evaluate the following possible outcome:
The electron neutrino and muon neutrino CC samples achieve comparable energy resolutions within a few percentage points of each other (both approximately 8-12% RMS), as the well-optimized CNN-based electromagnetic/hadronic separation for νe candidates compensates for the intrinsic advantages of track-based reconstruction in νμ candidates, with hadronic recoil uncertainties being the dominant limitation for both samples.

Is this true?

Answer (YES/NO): YES